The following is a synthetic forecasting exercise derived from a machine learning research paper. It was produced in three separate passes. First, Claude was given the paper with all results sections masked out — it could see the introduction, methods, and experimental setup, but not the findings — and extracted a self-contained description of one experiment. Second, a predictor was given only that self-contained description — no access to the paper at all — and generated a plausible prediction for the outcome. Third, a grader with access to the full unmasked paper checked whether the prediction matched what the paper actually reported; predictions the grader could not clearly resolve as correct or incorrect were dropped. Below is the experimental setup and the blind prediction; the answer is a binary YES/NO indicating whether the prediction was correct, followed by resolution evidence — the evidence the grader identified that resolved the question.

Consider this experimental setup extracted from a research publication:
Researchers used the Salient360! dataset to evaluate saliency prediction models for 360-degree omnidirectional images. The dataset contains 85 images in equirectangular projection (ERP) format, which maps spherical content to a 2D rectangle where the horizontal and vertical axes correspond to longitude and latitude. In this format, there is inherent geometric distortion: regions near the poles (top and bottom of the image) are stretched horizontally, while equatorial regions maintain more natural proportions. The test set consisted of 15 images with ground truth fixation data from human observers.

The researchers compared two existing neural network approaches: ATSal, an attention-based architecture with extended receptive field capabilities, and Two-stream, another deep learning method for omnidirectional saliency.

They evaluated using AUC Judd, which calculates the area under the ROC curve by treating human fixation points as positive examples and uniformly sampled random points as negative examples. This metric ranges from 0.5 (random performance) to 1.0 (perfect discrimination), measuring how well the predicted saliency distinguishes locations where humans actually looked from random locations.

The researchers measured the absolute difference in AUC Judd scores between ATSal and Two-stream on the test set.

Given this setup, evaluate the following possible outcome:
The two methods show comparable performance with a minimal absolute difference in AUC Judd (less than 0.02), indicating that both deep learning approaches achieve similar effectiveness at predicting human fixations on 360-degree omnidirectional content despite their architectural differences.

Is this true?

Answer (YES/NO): NO